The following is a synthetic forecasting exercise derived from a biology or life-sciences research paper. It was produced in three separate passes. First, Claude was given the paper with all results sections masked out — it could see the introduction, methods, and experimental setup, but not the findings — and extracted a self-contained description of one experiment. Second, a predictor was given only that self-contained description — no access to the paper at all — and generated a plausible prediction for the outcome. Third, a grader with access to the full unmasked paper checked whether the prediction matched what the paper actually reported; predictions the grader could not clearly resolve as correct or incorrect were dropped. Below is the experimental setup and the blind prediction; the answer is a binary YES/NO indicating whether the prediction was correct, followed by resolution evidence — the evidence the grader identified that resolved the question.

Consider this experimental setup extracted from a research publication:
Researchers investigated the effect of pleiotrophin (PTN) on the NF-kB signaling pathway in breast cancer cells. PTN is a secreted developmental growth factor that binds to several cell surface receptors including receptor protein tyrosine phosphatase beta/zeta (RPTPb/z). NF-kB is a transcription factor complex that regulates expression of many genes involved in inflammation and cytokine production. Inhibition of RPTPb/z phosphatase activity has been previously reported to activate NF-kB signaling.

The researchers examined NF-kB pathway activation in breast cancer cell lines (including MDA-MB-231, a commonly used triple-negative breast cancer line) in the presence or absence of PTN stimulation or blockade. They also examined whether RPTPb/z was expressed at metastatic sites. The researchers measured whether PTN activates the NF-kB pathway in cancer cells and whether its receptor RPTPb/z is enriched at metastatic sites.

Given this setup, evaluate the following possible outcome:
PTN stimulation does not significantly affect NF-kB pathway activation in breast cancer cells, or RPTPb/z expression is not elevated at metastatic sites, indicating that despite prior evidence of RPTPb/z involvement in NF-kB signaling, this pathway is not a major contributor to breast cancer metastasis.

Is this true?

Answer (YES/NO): NO